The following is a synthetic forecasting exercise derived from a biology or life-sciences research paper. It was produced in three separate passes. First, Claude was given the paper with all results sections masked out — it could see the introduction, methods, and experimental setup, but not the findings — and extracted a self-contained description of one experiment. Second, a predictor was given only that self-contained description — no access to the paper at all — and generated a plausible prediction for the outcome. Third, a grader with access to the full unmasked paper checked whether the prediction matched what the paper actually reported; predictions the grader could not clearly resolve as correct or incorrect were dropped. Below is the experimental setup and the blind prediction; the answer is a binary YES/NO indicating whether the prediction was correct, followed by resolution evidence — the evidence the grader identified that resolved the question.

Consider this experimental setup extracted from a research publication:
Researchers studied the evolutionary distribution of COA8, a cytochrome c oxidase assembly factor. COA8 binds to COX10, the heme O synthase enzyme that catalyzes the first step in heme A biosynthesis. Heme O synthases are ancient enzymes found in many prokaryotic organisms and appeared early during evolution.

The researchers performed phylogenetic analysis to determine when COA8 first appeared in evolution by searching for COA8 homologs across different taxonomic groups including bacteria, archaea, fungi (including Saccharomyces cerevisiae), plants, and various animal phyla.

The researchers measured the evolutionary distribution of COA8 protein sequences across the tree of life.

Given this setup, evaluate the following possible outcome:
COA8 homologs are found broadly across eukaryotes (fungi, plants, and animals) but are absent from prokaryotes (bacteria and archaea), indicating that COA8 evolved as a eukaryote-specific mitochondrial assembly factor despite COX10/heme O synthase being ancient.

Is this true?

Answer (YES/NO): NO